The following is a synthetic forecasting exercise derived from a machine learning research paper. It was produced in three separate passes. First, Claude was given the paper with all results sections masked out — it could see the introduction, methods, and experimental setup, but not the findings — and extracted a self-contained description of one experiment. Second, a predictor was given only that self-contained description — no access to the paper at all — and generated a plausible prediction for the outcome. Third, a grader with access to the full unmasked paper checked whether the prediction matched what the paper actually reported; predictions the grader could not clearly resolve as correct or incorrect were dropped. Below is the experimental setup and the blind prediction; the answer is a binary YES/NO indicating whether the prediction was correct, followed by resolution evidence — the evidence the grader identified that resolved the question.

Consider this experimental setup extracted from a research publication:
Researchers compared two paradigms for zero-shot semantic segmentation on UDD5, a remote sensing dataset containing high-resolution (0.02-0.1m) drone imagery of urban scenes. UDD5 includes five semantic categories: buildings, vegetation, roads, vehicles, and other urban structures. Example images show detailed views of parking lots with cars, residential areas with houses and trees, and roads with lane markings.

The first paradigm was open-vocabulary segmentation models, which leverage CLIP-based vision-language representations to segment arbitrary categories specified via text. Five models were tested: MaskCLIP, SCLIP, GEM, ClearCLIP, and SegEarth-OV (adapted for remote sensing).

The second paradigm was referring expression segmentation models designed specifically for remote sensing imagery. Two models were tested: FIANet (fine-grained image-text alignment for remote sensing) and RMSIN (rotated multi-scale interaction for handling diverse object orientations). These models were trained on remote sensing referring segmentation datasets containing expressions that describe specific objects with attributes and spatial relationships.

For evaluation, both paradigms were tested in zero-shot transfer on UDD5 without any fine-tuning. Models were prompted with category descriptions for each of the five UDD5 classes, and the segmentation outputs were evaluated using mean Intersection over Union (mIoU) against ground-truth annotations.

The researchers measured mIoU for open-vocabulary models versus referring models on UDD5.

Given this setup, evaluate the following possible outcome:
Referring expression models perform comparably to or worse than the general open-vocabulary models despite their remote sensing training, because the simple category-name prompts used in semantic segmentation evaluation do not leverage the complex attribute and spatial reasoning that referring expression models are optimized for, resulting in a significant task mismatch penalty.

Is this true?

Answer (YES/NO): NO